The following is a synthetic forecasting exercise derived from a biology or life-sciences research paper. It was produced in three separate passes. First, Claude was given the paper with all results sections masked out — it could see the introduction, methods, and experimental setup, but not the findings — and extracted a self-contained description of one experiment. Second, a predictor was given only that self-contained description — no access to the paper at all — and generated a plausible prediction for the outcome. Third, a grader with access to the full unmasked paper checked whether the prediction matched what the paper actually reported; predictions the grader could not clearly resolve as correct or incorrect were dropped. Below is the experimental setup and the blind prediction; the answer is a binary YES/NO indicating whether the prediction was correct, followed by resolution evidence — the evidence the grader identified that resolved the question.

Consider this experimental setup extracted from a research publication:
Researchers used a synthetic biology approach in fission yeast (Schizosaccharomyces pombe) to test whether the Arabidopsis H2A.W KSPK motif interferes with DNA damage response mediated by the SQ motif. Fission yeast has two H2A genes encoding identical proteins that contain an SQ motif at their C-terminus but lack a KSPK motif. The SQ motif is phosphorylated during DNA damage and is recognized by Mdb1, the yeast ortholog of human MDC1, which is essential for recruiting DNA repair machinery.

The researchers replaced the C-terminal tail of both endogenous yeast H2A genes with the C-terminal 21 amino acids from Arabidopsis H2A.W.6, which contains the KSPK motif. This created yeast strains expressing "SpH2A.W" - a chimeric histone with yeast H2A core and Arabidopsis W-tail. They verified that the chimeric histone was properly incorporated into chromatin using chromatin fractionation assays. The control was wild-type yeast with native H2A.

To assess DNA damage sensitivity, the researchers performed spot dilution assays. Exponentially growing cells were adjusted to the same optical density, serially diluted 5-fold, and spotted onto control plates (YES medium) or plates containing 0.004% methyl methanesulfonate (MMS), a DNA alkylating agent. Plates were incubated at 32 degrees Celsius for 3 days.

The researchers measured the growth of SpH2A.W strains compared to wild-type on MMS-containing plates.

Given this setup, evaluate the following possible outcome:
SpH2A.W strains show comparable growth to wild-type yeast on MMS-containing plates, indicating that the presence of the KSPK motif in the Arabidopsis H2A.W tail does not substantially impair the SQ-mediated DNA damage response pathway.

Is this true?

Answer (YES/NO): NO